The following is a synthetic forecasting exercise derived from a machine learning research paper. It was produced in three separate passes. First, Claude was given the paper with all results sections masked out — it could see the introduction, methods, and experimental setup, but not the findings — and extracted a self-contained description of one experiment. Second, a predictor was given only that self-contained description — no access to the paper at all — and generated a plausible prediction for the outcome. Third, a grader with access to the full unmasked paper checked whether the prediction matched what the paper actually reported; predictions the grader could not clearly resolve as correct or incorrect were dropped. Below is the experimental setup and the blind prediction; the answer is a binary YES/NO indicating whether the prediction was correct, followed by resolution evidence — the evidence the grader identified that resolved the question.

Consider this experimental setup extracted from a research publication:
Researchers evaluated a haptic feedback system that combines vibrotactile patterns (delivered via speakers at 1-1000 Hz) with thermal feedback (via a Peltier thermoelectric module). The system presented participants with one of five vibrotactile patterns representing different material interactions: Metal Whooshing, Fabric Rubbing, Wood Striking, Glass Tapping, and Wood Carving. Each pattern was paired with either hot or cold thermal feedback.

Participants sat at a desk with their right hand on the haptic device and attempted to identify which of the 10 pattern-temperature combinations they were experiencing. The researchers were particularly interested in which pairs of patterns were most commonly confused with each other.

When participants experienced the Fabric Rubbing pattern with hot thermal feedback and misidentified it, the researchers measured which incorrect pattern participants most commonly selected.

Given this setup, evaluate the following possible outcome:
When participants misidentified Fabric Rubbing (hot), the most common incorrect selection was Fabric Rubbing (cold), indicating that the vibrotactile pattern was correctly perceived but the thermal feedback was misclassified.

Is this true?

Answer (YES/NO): NO